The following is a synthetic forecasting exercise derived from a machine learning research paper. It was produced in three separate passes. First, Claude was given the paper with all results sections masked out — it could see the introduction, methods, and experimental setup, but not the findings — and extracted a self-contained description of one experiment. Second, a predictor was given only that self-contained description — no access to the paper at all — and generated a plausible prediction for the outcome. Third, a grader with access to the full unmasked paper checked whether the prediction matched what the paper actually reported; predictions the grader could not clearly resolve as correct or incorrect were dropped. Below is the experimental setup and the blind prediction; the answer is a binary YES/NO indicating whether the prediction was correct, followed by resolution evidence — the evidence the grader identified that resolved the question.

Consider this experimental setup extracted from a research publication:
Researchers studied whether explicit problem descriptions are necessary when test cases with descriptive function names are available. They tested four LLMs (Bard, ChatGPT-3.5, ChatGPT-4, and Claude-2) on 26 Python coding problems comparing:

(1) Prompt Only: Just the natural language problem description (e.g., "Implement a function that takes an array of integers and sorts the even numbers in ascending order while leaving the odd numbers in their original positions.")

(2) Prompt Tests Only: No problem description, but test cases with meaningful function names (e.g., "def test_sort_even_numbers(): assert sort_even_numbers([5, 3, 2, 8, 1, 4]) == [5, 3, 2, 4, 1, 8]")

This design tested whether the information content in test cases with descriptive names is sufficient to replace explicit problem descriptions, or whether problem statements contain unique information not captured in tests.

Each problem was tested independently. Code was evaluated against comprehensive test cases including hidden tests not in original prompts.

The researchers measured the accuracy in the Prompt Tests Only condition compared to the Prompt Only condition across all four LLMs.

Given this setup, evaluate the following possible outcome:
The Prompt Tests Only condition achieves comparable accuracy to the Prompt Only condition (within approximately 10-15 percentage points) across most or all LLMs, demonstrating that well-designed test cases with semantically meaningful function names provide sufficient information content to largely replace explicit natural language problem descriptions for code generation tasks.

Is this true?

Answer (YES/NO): YES